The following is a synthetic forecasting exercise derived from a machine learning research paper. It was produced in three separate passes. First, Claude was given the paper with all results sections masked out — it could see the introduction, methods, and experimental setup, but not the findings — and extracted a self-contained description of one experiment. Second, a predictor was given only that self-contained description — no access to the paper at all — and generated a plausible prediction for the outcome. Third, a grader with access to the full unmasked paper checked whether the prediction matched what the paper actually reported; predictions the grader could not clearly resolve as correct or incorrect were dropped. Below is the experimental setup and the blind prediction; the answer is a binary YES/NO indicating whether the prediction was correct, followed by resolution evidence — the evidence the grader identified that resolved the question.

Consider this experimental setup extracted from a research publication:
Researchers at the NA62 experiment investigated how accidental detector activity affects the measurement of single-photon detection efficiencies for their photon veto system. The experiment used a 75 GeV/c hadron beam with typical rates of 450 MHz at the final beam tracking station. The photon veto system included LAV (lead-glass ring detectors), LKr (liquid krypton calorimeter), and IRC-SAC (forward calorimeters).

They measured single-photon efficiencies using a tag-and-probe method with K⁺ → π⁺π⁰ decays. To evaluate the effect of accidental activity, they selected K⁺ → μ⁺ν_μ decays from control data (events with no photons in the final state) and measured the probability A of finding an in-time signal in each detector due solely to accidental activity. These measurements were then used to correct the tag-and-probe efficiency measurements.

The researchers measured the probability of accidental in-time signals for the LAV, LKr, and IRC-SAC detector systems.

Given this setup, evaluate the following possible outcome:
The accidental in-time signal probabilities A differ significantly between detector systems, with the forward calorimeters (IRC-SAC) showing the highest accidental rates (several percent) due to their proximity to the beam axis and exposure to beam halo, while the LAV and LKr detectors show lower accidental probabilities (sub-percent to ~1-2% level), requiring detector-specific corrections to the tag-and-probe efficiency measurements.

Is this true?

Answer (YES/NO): NO